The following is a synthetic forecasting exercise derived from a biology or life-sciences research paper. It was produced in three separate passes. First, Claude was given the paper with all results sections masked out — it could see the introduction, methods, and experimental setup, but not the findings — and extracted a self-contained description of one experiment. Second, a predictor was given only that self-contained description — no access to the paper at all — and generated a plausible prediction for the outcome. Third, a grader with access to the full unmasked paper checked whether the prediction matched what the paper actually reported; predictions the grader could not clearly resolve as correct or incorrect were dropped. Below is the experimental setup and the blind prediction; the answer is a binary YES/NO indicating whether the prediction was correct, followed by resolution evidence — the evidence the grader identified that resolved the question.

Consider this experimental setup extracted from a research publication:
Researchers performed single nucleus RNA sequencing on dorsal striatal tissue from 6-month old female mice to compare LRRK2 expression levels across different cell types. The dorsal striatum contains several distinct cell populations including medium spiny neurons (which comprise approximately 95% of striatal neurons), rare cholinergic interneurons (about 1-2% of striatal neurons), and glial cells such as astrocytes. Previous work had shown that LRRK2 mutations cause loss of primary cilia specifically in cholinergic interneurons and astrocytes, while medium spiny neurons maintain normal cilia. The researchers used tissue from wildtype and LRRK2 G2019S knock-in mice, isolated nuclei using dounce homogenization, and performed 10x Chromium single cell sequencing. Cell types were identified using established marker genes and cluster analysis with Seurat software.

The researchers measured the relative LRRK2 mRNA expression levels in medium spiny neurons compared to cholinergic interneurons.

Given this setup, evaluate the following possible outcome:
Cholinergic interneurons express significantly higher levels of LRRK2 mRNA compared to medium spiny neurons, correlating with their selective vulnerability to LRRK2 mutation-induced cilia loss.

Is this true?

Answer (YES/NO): NO